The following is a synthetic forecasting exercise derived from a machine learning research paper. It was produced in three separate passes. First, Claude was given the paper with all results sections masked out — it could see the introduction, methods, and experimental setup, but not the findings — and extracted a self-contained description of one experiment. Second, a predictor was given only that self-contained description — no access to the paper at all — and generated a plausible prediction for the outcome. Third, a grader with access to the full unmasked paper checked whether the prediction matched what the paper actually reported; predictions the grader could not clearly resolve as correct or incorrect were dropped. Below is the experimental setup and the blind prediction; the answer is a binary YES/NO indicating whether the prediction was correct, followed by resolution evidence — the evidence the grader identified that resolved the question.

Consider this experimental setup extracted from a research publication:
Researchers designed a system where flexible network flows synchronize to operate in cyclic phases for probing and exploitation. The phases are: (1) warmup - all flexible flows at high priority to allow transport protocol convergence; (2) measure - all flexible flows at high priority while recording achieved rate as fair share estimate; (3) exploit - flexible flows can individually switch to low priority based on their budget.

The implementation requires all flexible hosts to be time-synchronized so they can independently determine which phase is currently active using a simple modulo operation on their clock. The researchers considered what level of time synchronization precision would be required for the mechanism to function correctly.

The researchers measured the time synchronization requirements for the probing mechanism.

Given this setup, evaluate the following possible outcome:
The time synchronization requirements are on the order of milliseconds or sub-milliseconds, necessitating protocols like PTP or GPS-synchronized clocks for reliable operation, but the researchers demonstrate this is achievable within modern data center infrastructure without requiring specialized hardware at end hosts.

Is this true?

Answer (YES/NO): NO